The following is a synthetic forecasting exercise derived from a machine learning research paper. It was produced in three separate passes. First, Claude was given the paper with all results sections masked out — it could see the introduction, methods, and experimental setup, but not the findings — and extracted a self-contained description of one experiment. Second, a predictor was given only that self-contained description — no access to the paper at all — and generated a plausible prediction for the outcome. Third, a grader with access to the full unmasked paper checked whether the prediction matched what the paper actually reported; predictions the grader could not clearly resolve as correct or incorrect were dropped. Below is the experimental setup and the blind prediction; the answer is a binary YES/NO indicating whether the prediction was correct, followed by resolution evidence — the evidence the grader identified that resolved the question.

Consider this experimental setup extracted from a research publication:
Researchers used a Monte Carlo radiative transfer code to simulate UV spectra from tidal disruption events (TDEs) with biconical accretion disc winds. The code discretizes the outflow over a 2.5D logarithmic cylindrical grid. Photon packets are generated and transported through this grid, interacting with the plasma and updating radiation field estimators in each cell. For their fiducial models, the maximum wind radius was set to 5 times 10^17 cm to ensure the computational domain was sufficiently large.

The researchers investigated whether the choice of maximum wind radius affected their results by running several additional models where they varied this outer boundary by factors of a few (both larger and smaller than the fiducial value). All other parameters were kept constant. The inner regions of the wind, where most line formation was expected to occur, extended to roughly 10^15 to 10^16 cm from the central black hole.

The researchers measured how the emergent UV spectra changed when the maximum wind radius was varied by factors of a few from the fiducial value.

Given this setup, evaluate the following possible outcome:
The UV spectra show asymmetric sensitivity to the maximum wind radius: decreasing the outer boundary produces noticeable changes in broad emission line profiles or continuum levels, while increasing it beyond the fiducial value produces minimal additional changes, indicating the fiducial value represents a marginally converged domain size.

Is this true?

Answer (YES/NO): NO